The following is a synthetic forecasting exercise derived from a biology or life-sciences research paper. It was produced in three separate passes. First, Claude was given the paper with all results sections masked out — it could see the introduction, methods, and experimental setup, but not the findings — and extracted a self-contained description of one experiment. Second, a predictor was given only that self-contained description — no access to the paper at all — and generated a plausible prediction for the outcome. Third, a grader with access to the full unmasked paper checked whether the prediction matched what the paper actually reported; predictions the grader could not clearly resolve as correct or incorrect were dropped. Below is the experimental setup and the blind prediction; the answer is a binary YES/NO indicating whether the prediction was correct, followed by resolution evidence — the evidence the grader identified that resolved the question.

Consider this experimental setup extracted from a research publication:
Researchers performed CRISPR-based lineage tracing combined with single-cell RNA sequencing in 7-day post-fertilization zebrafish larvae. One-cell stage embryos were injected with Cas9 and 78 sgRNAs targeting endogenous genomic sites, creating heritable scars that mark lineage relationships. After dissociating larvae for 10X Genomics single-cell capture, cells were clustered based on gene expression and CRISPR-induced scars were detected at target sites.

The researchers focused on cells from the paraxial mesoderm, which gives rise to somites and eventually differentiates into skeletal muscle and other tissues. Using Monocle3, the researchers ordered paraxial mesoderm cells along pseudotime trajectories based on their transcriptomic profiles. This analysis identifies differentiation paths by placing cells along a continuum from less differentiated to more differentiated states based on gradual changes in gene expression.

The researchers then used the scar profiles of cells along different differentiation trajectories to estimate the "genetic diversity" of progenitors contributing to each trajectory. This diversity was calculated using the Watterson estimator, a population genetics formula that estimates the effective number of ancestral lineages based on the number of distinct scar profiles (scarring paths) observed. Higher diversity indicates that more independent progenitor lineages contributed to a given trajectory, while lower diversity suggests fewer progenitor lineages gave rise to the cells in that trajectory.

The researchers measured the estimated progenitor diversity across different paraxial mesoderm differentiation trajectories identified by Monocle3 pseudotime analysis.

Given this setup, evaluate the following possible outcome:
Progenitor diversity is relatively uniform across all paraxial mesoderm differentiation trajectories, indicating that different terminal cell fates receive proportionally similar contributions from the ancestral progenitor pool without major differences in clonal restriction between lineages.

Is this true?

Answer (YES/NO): NO